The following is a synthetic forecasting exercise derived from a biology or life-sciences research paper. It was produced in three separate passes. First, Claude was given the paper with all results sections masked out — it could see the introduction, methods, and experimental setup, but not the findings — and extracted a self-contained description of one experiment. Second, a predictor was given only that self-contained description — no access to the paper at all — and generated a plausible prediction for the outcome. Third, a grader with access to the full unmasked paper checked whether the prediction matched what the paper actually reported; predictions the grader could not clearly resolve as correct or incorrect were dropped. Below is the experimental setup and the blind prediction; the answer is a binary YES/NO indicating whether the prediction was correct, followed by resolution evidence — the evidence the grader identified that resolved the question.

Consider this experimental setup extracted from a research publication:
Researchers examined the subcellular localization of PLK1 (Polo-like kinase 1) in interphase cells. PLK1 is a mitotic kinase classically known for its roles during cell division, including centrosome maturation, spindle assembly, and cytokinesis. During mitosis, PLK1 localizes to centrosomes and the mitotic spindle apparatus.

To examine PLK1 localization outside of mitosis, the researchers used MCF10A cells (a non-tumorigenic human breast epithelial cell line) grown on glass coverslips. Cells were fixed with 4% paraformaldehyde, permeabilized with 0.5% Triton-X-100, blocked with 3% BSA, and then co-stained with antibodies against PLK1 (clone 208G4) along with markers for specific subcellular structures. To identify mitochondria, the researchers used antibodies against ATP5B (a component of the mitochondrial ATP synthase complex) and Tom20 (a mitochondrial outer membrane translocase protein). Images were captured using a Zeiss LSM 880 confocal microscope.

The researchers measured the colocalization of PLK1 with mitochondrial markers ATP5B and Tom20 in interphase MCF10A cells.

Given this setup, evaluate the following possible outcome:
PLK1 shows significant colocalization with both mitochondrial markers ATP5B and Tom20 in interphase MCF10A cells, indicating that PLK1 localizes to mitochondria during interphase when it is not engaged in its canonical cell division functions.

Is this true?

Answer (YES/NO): YES